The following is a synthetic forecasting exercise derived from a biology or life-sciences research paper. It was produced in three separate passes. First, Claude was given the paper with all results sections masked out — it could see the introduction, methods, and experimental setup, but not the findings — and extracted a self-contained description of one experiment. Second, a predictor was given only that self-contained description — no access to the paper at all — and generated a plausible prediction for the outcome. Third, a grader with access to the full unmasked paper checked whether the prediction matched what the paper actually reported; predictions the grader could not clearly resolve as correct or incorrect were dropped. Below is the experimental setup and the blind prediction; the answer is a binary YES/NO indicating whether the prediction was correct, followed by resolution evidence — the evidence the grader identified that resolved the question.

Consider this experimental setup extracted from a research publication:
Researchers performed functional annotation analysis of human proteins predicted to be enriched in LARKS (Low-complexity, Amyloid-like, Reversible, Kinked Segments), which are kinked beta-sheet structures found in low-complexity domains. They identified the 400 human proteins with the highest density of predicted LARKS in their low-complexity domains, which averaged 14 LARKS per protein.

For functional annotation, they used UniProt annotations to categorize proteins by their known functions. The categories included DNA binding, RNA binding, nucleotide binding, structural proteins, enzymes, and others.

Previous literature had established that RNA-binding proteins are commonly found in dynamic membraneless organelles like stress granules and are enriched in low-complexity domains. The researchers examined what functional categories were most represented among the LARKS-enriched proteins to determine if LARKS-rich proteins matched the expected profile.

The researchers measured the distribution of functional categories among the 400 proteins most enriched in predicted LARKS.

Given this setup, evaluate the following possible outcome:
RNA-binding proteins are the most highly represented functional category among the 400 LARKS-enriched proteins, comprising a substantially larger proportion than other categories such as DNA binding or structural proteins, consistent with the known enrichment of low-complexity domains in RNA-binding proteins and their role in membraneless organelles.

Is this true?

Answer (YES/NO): NO